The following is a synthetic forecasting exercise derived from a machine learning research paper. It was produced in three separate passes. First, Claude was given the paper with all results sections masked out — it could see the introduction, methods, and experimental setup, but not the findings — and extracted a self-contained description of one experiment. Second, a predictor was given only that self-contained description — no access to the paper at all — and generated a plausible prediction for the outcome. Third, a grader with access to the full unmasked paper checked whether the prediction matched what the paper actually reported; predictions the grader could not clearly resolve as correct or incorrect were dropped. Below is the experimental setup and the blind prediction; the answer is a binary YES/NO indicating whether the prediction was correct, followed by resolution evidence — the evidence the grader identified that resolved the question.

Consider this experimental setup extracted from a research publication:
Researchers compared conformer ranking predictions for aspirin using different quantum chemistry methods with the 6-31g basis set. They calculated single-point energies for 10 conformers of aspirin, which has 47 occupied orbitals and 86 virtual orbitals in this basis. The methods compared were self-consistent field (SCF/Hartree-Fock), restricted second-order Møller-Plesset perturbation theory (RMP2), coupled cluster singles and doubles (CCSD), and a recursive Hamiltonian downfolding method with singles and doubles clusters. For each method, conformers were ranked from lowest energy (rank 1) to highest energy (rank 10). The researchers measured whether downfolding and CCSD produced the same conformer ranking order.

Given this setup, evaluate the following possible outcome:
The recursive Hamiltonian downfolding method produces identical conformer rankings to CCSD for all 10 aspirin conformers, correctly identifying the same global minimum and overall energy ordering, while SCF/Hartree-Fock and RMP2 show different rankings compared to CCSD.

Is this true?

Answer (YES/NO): NO